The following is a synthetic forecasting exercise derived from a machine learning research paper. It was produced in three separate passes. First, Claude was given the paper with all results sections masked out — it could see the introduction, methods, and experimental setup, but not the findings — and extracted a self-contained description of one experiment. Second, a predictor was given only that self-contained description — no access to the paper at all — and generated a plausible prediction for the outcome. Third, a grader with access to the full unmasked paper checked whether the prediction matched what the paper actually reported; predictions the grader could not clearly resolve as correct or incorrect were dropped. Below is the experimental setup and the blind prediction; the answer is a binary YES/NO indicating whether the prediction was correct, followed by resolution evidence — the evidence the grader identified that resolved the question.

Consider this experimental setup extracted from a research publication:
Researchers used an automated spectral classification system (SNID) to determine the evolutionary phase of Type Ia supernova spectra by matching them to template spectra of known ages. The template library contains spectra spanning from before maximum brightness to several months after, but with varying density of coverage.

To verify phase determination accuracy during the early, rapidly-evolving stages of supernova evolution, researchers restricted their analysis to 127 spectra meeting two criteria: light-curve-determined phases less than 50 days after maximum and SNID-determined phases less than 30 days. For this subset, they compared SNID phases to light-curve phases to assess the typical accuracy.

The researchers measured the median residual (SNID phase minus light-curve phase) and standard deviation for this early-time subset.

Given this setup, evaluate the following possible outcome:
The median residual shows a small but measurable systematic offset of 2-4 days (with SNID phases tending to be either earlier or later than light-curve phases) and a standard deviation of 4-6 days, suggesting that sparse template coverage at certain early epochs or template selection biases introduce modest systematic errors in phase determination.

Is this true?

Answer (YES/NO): NO